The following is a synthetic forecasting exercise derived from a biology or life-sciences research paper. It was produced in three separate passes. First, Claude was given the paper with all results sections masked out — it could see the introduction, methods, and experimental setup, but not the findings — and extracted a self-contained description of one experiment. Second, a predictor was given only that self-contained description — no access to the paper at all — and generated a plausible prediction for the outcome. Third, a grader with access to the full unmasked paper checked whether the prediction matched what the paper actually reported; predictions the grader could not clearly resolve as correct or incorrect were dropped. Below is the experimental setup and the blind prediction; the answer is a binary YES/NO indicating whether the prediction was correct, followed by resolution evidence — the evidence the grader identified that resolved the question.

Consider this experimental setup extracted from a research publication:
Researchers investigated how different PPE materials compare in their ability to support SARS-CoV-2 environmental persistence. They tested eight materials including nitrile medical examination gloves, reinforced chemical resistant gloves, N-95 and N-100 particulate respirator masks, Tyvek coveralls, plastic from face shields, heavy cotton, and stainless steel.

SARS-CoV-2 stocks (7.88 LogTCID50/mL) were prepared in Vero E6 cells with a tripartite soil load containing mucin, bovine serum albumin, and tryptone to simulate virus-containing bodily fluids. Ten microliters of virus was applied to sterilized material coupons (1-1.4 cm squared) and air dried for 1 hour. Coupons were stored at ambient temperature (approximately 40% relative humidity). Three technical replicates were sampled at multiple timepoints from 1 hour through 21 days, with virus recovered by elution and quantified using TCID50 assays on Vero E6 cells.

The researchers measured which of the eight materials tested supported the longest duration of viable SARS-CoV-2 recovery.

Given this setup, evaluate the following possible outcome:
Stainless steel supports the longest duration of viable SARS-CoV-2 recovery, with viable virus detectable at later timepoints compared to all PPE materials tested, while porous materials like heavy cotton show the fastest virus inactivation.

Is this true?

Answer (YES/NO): NO